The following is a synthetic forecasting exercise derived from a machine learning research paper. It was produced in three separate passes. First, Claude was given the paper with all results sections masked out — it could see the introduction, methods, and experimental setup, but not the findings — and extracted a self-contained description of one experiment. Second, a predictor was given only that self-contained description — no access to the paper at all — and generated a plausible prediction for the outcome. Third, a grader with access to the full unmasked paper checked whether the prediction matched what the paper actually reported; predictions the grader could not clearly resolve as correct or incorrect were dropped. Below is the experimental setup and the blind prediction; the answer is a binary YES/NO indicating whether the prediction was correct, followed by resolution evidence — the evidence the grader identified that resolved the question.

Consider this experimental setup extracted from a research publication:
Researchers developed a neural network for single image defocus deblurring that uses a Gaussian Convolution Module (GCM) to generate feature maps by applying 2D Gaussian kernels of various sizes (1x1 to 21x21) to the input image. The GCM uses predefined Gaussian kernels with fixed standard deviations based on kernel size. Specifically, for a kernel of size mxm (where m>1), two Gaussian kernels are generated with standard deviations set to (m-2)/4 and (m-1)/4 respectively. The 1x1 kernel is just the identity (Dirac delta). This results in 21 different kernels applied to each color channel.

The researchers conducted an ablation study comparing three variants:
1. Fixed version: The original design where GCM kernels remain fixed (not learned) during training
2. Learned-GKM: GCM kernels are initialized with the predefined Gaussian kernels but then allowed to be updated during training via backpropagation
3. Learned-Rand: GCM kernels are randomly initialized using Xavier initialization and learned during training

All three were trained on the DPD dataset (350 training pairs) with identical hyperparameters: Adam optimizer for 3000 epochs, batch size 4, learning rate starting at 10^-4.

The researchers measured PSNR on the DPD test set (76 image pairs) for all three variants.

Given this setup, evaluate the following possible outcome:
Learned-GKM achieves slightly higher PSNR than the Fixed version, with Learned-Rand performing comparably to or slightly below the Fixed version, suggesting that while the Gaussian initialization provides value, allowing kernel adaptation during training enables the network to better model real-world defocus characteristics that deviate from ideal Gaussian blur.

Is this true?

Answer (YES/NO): YES